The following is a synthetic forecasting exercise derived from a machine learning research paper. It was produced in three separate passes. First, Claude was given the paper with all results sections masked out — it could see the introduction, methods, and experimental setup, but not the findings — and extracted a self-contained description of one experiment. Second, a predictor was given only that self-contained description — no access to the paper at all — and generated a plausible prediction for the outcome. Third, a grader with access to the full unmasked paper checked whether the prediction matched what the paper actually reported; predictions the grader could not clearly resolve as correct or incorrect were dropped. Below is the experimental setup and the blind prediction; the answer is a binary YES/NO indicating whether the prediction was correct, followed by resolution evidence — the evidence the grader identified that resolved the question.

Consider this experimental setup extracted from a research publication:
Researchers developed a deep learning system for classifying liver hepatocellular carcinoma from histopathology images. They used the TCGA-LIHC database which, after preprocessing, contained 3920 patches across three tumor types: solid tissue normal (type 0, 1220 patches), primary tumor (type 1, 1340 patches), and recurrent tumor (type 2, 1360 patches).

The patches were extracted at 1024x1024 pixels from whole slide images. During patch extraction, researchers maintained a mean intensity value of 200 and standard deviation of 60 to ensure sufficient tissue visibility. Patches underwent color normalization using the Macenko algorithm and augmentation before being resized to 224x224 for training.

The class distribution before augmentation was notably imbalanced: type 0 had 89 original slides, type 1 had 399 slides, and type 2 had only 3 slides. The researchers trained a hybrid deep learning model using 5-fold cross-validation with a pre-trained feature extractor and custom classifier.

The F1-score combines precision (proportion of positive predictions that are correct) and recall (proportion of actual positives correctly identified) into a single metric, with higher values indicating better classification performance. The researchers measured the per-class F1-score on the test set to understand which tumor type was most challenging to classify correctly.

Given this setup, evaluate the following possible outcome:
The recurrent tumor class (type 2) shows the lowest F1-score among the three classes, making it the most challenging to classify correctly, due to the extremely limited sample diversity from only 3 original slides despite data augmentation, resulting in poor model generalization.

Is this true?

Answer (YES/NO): NO